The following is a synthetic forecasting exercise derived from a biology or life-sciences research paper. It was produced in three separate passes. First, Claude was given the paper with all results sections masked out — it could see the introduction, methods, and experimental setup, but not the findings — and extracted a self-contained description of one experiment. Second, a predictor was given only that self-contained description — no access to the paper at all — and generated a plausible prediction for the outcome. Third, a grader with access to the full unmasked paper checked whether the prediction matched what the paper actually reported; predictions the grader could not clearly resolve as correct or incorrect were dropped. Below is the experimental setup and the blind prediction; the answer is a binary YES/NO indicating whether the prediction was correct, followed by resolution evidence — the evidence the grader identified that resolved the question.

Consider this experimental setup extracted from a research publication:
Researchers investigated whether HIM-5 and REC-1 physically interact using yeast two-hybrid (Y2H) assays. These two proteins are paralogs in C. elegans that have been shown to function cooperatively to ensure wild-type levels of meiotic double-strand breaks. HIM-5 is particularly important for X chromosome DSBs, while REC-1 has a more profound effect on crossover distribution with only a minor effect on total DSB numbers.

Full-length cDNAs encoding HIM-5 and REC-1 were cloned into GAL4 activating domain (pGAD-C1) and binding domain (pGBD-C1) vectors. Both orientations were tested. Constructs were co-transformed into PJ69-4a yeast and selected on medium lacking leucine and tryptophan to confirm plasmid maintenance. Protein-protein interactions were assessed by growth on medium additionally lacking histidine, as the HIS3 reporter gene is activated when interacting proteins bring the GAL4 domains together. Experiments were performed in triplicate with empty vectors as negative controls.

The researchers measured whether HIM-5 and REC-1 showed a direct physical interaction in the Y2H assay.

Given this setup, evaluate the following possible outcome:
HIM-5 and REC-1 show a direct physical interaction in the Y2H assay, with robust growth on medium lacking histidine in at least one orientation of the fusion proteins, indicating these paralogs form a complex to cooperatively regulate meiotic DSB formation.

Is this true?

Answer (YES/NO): NO